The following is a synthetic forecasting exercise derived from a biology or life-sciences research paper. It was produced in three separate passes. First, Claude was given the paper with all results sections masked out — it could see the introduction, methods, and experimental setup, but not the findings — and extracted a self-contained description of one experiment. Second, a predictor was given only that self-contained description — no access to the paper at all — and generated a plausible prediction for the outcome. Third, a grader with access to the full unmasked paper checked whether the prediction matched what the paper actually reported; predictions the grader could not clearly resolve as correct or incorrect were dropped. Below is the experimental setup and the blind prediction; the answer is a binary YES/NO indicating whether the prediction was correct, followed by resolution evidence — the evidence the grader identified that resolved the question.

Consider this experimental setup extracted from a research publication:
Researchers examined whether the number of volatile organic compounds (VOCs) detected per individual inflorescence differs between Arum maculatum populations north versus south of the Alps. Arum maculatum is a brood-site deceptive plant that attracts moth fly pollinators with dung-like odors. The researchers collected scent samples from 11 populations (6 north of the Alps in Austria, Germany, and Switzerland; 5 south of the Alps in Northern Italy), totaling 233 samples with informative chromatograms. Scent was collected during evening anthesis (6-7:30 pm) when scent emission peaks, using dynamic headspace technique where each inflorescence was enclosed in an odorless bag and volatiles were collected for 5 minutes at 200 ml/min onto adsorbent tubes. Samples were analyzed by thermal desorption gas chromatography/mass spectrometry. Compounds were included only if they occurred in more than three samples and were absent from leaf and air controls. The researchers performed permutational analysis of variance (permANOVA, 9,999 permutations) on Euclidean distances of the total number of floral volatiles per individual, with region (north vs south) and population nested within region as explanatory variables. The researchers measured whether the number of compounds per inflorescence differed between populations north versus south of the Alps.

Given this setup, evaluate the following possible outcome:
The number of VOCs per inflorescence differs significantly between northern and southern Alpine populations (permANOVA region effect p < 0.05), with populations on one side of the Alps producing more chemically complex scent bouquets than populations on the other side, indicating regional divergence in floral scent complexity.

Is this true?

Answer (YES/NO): NO